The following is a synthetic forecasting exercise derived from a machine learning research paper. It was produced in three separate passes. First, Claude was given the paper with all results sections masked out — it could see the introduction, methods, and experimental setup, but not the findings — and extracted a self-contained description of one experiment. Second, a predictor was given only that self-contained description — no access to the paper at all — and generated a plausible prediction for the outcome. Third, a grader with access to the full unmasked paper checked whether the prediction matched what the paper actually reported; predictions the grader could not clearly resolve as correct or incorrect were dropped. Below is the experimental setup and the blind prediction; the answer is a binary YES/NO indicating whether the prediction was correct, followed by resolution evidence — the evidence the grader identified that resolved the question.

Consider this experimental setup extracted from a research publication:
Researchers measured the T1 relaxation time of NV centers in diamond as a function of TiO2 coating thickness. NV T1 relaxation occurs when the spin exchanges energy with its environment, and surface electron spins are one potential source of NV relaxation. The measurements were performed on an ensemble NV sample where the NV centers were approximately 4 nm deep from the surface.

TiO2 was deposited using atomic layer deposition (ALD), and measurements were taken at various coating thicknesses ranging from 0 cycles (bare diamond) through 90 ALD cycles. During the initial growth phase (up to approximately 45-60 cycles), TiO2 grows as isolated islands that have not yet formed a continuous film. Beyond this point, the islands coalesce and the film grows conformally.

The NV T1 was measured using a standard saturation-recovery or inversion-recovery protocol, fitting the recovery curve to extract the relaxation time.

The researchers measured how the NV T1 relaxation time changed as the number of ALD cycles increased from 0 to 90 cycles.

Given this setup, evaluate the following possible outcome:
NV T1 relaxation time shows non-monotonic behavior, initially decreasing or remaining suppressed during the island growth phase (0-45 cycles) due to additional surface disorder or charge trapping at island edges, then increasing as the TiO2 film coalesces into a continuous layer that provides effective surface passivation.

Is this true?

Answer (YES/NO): NO